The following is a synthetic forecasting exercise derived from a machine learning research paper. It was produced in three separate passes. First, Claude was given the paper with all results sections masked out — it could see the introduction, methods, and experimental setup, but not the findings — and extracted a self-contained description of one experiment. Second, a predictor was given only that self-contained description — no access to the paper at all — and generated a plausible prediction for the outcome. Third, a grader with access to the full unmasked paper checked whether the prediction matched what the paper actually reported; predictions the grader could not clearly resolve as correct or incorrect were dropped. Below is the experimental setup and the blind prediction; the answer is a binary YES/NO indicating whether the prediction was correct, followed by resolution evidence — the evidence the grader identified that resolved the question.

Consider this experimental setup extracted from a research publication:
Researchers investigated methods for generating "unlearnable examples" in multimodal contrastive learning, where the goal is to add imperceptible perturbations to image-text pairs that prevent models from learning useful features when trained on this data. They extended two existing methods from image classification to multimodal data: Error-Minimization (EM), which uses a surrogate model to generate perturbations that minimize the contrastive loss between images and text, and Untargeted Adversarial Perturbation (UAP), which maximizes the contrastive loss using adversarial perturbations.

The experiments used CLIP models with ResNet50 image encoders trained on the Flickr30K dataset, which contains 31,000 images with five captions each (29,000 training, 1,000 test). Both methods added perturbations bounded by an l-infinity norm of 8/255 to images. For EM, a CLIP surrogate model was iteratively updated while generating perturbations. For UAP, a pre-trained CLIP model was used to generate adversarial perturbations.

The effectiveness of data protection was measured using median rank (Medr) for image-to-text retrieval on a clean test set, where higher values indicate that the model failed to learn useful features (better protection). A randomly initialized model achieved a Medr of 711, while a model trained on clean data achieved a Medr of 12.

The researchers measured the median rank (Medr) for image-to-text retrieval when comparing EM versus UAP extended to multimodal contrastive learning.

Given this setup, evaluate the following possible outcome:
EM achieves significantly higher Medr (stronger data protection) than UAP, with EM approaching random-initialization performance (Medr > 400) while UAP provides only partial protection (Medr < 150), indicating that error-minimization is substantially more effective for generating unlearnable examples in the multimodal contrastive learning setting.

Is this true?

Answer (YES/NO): NO